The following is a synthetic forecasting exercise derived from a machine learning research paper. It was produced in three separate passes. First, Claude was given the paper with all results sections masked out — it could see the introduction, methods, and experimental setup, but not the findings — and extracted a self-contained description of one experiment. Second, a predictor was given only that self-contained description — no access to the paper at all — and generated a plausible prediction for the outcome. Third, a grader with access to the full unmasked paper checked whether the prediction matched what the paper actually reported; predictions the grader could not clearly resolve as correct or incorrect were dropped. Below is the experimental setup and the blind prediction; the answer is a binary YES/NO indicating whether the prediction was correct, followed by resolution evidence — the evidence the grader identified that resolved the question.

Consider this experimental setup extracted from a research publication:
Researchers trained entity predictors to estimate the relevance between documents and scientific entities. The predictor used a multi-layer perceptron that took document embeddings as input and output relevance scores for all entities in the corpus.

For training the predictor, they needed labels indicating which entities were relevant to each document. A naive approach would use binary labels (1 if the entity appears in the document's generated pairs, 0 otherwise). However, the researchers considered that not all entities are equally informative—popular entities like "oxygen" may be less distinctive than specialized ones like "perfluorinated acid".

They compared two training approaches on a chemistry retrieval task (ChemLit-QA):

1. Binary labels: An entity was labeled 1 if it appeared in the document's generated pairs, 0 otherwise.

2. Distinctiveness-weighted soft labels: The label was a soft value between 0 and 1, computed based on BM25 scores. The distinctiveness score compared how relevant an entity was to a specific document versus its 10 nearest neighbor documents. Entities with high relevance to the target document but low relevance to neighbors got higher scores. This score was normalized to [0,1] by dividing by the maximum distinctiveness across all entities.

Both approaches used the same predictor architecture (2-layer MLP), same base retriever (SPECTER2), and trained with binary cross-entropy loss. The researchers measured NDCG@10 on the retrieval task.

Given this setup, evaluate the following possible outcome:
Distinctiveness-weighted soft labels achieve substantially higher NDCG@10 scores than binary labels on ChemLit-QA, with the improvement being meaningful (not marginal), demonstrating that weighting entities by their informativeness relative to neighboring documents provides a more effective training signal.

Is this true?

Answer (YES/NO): NO